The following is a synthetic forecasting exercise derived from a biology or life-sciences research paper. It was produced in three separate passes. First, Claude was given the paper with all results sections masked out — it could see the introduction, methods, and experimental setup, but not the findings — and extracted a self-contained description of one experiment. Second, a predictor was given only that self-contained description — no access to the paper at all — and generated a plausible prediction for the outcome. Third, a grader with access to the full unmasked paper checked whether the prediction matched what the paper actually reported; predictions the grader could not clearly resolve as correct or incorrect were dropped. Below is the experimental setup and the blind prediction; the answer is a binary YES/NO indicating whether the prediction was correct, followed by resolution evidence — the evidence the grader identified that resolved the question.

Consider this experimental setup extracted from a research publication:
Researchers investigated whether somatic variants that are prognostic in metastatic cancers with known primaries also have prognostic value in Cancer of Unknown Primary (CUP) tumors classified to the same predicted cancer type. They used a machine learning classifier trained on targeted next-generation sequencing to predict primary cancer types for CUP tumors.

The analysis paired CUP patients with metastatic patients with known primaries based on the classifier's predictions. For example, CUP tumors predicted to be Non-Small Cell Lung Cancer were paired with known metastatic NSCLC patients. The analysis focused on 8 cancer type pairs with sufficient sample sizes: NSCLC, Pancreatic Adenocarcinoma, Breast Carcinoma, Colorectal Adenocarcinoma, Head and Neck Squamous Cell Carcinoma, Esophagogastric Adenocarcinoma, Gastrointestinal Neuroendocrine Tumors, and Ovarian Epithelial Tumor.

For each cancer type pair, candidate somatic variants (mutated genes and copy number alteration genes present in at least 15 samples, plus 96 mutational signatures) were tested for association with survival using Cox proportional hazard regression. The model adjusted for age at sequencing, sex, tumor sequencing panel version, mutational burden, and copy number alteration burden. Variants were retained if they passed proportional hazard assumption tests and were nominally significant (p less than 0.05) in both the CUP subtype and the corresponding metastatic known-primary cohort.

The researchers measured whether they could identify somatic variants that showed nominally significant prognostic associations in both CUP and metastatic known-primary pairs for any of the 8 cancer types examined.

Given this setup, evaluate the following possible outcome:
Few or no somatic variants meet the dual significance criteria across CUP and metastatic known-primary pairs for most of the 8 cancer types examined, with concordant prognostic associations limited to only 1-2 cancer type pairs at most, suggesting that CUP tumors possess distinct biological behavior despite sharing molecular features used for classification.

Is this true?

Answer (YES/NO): NO